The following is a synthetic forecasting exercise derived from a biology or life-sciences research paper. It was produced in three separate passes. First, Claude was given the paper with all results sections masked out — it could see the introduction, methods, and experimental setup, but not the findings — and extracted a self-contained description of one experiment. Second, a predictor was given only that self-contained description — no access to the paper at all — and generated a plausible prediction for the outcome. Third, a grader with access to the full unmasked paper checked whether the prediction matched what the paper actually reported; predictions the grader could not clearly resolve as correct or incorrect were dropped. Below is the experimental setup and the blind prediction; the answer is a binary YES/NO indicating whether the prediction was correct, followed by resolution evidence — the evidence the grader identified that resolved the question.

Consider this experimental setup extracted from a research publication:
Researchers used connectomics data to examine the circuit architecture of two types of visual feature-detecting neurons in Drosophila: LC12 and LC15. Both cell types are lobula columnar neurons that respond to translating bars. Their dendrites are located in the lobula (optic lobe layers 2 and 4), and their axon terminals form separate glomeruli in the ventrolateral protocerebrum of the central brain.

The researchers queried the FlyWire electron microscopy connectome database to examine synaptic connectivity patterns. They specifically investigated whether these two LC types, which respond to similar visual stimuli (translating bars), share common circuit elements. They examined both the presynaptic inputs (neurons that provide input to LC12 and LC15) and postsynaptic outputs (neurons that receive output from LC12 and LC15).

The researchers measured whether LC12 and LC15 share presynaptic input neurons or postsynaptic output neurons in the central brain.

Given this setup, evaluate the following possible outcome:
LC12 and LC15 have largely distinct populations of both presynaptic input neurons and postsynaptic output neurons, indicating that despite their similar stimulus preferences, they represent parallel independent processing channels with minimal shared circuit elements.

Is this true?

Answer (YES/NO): YES